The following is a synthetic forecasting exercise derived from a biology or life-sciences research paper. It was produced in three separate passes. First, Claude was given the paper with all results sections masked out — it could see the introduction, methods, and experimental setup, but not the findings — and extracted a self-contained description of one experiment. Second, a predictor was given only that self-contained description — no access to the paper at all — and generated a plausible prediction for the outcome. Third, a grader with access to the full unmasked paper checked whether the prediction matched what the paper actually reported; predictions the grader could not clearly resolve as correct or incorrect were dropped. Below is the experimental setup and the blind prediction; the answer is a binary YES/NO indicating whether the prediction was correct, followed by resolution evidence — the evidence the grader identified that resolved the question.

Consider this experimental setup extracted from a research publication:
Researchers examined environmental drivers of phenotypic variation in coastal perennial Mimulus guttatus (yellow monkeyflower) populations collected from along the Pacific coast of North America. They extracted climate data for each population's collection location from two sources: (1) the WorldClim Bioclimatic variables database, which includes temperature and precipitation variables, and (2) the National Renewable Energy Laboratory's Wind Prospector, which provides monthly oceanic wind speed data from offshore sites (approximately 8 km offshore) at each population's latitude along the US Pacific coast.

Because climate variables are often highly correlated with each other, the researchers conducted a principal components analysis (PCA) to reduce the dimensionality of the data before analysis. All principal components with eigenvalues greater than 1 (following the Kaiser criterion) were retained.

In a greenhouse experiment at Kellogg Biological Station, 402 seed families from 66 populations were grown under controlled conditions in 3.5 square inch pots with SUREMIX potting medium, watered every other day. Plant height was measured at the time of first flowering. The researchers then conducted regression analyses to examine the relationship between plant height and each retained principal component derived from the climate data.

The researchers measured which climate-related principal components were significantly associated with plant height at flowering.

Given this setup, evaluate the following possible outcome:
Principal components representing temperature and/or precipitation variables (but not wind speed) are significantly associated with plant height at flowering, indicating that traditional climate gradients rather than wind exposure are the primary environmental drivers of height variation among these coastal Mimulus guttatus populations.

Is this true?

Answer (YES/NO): NO